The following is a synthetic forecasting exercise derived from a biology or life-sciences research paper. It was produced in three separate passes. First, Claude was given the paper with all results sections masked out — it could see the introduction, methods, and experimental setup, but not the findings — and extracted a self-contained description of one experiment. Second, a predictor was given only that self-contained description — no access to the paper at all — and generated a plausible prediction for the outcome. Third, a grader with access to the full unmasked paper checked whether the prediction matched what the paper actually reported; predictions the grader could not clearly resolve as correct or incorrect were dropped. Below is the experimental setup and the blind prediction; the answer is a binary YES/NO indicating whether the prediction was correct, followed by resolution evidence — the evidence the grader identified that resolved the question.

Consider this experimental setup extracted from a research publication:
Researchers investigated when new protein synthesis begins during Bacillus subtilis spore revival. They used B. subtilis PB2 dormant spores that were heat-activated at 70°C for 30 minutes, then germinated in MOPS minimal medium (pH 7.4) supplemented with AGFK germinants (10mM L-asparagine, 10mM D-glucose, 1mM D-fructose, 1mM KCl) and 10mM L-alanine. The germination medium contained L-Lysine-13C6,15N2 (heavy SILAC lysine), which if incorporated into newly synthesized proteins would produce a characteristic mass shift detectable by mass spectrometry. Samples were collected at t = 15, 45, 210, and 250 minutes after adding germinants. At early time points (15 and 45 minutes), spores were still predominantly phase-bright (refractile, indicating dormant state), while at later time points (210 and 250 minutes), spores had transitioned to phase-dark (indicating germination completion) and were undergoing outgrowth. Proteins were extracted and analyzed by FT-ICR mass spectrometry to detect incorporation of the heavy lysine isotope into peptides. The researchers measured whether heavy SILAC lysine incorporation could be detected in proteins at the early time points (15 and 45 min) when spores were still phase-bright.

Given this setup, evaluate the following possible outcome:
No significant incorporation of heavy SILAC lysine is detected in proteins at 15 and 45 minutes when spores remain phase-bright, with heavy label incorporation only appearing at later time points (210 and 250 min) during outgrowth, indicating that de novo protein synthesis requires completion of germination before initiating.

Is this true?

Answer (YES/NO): NO